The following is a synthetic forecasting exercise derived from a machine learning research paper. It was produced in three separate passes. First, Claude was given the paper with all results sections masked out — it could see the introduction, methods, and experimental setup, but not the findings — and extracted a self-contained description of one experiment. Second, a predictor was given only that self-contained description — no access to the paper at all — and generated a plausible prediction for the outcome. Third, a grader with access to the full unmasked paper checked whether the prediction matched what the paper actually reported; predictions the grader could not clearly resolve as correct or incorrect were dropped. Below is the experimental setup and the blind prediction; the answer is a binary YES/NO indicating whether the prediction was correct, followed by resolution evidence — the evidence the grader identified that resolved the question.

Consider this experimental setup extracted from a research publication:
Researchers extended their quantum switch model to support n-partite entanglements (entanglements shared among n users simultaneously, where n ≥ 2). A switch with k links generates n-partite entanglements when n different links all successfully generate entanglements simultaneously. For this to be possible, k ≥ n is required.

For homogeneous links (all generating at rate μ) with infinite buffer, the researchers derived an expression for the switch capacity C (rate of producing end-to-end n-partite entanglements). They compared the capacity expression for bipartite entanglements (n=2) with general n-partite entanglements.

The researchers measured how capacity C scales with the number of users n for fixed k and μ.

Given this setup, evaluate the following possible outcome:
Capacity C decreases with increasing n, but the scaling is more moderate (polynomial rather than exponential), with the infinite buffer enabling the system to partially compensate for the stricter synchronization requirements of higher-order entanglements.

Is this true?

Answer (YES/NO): YES